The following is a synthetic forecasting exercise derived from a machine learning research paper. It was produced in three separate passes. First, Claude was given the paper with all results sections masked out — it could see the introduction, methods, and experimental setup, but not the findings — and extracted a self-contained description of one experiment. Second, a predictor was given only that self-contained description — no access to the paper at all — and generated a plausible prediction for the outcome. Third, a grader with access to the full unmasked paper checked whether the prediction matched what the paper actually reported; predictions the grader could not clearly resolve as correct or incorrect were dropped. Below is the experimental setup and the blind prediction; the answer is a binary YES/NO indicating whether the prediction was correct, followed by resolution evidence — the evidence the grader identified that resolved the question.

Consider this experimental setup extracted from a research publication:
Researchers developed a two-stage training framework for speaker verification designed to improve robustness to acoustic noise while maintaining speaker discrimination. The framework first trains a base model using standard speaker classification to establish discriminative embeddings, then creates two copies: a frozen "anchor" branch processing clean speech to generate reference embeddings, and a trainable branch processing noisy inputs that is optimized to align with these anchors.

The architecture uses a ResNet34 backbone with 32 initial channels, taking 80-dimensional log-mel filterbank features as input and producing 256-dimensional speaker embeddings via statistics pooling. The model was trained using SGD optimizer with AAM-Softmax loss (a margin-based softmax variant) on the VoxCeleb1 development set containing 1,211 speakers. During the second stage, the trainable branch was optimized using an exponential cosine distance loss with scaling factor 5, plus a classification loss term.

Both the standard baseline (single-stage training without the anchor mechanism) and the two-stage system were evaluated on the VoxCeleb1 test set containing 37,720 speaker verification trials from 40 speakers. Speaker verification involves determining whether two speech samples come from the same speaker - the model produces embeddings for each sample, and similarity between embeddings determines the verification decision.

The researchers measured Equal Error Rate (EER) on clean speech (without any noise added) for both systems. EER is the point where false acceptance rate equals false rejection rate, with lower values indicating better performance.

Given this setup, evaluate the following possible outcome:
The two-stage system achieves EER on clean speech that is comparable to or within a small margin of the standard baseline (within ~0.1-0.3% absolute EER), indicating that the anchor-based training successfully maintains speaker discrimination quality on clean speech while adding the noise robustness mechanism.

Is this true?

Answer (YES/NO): YES